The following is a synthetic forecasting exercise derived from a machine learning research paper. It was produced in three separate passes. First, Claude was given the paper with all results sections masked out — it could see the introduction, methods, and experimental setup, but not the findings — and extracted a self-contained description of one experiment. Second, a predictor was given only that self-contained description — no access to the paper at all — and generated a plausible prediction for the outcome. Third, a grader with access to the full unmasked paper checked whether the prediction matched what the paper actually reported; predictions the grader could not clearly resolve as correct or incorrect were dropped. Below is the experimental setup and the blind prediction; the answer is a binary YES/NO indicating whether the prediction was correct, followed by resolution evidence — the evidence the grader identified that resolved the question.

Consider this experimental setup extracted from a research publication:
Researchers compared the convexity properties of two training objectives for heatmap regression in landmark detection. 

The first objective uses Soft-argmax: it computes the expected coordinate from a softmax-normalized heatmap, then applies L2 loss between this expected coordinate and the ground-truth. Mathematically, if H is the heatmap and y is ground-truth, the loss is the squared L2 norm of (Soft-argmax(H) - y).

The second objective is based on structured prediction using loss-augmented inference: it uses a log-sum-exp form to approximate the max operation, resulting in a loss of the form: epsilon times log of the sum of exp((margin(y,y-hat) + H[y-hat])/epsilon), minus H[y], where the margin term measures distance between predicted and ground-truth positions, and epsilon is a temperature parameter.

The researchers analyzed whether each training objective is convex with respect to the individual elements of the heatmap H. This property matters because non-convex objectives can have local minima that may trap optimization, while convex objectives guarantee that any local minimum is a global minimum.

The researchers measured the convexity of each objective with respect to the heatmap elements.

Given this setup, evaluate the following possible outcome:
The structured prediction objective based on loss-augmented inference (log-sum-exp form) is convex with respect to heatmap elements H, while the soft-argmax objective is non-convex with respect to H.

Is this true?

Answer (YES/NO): YES